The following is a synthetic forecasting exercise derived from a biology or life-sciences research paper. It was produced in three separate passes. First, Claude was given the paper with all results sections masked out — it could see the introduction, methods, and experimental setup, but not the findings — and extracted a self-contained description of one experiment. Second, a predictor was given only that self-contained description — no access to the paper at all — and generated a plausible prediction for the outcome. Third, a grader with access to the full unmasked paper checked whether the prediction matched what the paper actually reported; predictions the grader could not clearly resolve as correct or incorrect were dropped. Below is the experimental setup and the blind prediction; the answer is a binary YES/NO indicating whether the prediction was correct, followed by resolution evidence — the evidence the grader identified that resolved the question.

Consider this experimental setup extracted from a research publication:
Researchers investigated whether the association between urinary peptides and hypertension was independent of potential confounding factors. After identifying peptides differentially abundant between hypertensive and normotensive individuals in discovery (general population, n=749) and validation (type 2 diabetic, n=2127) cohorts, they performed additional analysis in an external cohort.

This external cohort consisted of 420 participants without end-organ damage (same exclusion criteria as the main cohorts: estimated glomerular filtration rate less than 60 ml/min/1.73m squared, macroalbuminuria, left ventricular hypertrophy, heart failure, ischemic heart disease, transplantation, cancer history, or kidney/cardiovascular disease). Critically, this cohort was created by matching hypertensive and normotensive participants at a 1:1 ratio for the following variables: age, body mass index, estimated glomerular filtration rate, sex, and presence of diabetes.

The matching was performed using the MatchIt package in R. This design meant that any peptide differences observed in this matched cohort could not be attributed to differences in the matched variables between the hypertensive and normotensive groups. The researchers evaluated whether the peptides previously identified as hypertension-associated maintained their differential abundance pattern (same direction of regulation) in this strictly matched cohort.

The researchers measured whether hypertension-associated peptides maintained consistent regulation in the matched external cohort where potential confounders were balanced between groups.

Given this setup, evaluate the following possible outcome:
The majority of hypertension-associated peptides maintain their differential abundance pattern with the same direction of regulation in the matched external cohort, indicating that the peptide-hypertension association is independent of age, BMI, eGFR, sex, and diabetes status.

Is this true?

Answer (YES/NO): YES